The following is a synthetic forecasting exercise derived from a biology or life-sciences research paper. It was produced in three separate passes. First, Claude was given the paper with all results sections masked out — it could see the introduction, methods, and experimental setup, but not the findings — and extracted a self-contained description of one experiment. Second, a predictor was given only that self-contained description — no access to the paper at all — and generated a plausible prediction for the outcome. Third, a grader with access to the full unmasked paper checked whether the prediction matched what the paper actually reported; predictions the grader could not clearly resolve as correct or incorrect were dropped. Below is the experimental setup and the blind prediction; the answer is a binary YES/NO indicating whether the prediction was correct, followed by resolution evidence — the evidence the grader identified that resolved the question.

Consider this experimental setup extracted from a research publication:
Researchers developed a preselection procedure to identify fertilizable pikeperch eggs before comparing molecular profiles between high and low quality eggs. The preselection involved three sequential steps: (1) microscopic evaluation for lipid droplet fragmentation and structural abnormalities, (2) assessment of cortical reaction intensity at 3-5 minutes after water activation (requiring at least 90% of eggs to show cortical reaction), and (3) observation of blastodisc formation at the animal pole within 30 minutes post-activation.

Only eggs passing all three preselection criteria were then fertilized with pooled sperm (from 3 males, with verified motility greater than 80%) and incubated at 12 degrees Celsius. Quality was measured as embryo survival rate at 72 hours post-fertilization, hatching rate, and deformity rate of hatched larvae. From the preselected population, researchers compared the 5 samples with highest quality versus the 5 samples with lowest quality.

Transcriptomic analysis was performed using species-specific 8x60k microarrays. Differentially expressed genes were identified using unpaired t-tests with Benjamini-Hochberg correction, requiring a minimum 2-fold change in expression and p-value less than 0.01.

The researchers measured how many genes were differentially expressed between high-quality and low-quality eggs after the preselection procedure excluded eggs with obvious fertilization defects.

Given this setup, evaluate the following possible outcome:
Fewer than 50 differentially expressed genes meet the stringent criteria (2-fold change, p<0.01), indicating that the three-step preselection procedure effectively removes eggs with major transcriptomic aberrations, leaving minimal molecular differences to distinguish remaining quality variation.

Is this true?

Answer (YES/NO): NO